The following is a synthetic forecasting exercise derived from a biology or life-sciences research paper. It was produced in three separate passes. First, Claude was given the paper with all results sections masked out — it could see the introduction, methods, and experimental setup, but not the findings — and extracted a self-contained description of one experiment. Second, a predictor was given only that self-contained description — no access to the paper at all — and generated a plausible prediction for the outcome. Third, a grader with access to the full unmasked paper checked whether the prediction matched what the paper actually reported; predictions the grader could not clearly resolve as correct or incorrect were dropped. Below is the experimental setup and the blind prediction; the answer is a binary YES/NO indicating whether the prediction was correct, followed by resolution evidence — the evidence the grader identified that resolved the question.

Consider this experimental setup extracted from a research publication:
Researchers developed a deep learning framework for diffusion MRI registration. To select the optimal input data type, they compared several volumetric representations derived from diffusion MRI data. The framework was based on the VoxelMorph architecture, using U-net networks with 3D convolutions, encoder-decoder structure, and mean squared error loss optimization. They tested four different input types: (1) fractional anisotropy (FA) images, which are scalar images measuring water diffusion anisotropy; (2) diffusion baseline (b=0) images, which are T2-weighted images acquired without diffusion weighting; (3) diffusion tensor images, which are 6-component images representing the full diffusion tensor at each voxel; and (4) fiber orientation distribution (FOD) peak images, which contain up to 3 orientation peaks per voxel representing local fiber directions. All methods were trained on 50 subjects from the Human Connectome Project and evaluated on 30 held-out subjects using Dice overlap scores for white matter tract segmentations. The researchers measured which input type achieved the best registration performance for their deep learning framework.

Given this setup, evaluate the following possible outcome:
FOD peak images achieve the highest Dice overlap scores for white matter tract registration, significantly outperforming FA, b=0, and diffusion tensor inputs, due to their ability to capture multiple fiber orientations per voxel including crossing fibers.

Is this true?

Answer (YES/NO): NO